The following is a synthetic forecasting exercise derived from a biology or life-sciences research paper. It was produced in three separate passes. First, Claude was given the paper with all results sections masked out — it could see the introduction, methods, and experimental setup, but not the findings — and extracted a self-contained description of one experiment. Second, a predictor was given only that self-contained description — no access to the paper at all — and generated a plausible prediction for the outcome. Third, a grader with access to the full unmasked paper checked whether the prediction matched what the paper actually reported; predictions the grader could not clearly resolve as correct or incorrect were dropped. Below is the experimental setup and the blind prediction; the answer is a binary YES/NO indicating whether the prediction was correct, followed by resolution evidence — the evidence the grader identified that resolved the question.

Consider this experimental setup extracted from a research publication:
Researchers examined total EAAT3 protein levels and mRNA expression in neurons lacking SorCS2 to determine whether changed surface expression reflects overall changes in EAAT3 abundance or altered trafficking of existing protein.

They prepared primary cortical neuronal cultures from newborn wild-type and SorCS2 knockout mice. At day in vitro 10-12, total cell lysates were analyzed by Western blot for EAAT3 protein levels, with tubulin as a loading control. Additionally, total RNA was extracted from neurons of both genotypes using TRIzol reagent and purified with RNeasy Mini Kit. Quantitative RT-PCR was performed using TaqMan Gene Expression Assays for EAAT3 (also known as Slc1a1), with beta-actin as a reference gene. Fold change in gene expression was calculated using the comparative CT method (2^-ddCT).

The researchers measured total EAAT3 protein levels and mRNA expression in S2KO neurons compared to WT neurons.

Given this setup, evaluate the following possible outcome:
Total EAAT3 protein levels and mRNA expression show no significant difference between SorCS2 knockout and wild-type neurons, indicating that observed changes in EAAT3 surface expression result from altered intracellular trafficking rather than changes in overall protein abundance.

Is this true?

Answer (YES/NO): NO